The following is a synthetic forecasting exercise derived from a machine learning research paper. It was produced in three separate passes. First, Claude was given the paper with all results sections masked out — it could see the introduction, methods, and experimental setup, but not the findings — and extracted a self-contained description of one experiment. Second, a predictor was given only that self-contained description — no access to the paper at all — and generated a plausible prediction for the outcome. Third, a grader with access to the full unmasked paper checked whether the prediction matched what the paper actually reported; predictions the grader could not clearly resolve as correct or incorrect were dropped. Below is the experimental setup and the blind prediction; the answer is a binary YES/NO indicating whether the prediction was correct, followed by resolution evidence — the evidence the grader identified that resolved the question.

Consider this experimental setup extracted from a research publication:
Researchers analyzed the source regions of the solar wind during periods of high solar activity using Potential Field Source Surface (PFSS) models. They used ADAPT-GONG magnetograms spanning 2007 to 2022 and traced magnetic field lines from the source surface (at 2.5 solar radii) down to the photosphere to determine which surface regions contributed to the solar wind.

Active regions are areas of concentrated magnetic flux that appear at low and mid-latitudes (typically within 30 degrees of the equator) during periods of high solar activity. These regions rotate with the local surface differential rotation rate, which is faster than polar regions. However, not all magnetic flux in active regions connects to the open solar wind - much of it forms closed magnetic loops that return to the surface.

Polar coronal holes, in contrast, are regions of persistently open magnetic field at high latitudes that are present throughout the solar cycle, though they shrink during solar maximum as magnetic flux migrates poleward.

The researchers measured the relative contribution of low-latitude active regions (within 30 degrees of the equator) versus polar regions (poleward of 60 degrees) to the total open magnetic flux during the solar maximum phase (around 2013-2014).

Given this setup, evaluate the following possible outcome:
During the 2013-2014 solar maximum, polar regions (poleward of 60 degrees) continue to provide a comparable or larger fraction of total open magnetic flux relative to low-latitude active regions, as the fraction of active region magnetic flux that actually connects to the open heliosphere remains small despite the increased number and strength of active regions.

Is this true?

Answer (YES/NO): NO